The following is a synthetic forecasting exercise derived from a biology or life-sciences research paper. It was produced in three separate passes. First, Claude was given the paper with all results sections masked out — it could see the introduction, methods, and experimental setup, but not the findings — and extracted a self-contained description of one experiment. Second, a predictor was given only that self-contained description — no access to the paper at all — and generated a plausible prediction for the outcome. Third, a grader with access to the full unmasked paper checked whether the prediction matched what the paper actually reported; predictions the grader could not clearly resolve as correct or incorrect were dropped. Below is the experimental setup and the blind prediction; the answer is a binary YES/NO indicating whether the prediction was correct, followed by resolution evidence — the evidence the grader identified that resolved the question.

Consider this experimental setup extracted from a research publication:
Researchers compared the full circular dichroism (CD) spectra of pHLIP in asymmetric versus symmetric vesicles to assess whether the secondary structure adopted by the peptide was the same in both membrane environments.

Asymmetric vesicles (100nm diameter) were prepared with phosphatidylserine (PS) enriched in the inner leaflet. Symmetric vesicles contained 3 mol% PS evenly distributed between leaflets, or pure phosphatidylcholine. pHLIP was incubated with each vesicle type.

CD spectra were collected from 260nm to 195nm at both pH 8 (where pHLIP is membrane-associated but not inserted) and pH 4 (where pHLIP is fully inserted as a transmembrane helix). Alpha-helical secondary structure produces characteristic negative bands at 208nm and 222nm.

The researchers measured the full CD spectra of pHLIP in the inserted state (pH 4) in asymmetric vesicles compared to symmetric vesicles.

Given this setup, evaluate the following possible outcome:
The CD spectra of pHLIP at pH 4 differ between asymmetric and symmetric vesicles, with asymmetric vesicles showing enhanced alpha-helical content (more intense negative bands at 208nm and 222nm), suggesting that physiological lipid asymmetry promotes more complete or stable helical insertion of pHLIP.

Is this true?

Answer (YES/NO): NO